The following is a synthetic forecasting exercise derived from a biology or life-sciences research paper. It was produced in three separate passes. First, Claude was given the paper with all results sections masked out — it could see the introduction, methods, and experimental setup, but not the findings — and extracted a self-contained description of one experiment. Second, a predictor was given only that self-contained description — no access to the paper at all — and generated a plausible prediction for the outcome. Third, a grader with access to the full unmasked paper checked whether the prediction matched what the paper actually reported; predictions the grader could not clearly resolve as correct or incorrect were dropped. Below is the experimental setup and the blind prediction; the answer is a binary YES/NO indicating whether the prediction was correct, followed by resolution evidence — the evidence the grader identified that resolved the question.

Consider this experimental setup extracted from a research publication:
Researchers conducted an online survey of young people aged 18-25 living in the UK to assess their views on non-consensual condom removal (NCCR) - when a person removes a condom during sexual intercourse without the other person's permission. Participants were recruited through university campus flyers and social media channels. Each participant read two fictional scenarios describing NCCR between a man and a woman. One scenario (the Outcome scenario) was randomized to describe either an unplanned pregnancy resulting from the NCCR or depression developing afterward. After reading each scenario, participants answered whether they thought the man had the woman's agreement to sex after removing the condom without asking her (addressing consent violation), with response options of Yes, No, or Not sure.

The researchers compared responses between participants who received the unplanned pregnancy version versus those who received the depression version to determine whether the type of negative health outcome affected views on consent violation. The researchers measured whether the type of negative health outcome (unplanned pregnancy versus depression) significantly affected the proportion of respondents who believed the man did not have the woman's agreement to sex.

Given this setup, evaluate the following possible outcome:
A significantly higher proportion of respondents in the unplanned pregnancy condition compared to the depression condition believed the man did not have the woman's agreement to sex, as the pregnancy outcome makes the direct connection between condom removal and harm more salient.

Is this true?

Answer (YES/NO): NO